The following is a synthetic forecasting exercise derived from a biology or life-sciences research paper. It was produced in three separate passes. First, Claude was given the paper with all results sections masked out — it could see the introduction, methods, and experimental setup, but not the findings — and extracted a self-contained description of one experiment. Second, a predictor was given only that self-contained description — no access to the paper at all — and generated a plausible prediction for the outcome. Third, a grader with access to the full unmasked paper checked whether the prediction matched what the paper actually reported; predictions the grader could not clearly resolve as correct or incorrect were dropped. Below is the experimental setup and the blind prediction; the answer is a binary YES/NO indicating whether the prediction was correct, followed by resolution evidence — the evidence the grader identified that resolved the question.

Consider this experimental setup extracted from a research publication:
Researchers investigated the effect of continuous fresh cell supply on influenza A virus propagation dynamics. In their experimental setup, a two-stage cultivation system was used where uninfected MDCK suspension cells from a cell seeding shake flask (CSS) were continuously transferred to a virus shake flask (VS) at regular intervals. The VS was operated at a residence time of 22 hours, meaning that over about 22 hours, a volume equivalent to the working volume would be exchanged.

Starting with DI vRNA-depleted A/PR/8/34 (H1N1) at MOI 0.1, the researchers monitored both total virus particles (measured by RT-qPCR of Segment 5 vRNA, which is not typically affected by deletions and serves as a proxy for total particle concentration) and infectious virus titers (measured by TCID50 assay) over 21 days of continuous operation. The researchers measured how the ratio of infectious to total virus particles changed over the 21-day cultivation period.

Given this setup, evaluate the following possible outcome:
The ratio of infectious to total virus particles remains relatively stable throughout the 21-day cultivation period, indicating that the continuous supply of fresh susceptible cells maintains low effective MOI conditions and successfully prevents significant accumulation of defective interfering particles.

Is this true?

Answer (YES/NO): NO